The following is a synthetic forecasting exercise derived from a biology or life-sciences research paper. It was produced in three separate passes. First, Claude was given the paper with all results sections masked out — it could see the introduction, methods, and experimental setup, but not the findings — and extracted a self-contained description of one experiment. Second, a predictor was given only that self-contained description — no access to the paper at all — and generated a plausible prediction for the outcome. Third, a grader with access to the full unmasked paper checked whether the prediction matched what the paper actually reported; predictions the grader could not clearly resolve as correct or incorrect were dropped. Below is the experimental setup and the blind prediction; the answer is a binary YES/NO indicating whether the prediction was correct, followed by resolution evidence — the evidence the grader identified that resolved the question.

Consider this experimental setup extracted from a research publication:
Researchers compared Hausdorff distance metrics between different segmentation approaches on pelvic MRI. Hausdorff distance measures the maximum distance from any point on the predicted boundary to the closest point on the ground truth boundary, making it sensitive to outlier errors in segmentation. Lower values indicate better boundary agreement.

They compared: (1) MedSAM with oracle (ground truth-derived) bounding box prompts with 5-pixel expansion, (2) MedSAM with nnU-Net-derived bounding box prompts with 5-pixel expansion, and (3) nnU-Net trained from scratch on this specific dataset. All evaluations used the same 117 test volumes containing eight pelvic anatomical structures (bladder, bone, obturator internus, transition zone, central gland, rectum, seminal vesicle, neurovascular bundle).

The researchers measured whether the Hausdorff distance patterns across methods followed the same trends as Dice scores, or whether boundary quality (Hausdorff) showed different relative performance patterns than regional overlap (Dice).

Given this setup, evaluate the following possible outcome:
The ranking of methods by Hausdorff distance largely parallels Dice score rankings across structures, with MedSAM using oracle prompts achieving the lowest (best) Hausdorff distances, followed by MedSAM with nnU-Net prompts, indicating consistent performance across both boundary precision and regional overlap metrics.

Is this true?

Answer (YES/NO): NO